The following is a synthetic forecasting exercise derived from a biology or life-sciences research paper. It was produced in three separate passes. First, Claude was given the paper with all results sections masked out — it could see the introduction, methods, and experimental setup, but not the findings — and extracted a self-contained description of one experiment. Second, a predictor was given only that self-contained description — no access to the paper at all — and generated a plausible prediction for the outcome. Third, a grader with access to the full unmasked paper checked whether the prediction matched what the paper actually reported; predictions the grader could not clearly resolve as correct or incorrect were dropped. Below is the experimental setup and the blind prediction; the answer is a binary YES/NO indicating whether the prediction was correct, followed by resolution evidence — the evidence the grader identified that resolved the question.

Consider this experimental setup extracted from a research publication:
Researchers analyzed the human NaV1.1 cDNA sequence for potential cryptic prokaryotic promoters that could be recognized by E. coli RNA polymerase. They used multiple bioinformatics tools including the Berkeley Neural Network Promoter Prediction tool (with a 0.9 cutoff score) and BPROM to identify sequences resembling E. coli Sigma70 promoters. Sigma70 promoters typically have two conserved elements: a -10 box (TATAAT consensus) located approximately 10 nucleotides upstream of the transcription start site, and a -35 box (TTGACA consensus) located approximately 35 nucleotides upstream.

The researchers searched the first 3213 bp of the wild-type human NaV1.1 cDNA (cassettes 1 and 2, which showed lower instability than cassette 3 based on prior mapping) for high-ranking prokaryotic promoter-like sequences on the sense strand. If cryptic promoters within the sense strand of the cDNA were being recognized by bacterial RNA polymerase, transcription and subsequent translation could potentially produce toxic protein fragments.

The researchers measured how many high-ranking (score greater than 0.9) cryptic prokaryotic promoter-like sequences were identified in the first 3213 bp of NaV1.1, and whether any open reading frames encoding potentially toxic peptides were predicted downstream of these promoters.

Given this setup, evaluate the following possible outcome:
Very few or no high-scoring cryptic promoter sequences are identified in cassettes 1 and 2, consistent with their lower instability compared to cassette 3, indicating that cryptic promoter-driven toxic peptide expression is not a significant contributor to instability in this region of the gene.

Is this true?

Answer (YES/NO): NO